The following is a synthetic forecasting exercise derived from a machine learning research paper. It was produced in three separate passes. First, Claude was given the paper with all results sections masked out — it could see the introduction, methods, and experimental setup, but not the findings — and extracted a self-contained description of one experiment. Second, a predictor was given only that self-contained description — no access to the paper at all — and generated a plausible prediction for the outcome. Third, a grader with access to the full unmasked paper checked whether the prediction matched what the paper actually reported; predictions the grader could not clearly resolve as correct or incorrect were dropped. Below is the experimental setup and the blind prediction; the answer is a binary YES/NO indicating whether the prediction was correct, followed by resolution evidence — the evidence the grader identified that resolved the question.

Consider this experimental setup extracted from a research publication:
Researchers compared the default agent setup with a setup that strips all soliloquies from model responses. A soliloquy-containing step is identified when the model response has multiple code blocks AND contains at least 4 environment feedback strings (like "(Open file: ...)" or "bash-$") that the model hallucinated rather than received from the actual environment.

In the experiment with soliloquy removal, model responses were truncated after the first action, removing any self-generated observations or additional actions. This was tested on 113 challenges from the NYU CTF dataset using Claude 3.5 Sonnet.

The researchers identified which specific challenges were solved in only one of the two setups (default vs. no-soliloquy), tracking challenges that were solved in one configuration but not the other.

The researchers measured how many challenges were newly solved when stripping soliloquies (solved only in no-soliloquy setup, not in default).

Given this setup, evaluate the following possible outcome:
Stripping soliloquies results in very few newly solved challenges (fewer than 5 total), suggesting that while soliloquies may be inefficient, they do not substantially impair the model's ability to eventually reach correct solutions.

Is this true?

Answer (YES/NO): YES